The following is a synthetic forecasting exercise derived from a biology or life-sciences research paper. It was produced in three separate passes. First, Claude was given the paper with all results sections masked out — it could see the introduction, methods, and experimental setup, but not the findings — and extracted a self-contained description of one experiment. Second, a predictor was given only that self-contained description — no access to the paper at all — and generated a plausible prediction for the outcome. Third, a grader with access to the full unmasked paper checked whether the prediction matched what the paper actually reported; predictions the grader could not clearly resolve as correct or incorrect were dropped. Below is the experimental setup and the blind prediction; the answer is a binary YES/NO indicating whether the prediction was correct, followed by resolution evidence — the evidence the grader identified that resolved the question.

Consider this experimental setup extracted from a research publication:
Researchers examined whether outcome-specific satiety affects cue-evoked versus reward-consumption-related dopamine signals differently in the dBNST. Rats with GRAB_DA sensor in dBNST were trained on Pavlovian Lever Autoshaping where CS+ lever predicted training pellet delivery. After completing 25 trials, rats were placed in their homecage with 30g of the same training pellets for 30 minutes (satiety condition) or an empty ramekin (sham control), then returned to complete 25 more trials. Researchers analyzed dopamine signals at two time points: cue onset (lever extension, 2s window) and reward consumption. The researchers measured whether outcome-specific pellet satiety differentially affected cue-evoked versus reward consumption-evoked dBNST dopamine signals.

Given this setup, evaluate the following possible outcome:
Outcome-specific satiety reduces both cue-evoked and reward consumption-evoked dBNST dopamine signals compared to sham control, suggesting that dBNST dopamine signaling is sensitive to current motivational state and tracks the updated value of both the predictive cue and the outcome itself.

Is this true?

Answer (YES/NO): NO